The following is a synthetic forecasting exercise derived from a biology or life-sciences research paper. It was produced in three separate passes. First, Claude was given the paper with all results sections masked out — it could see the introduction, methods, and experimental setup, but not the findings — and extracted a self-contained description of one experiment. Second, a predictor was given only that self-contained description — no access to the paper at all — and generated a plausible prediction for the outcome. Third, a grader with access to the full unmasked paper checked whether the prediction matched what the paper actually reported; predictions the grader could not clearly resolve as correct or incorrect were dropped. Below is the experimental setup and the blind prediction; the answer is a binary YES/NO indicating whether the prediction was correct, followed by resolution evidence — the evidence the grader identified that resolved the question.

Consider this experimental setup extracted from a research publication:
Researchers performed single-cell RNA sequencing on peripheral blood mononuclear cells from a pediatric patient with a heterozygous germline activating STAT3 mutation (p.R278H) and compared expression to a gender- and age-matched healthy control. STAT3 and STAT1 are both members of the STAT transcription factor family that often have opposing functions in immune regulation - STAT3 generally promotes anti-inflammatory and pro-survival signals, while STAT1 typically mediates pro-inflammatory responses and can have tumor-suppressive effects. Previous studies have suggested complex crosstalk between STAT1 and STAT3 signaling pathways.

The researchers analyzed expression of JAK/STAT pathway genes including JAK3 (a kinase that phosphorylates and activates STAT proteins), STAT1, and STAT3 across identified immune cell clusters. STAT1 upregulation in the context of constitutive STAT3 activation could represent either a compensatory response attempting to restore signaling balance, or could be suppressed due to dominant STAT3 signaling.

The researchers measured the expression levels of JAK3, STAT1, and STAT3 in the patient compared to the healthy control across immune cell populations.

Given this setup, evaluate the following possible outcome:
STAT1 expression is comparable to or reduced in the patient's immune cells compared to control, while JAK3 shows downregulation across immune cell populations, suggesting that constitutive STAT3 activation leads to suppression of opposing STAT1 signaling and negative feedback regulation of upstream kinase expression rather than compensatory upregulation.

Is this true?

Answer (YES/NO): NO